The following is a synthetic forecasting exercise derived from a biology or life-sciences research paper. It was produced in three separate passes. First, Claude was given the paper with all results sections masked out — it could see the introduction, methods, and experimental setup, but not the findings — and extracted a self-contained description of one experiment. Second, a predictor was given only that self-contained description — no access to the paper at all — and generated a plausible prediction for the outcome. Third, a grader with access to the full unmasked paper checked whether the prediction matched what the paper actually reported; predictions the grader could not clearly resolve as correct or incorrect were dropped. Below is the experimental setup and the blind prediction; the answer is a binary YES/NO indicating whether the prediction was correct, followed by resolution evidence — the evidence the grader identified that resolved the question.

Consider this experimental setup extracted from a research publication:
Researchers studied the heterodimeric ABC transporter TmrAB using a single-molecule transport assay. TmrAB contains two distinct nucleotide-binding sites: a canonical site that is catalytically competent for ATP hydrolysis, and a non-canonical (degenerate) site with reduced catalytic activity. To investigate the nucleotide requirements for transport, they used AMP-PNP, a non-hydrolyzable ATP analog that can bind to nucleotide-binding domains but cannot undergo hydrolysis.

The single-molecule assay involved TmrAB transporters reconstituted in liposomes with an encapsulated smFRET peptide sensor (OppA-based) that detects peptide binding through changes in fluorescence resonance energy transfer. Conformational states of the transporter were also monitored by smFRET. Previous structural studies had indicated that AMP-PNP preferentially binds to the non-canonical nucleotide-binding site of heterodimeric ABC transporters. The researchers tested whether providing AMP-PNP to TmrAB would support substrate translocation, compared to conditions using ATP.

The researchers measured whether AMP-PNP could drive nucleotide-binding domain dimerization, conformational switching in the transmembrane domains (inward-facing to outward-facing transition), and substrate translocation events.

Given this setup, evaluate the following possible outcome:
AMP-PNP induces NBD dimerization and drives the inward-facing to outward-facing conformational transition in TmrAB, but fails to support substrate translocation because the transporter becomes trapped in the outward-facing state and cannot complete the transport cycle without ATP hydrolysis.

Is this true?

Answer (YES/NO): NO